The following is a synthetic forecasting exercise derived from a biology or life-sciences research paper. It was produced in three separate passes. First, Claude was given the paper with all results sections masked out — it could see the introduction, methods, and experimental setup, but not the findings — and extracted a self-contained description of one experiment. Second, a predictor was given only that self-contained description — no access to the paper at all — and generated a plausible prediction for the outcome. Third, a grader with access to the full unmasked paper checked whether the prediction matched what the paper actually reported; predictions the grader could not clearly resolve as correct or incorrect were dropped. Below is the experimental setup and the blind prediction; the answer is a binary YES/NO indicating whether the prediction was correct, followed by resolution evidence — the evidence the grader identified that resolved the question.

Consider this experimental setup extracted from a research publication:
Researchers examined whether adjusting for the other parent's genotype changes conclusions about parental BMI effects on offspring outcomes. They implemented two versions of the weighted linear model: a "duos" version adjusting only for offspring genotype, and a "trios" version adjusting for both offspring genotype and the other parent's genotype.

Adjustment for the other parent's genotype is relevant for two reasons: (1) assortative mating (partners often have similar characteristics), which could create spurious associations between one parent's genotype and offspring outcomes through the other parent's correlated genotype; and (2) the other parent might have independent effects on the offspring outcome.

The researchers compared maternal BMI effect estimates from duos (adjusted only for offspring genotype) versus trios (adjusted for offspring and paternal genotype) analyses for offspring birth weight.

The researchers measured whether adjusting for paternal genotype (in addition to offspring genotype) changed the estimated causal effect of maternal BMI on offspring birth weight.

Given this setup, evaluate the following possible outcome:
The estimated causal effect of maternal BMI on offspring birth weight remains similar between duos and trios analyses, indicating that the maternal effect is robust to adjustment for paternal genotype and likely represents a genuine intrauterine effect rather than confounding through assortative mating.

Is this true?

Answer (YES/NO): YES